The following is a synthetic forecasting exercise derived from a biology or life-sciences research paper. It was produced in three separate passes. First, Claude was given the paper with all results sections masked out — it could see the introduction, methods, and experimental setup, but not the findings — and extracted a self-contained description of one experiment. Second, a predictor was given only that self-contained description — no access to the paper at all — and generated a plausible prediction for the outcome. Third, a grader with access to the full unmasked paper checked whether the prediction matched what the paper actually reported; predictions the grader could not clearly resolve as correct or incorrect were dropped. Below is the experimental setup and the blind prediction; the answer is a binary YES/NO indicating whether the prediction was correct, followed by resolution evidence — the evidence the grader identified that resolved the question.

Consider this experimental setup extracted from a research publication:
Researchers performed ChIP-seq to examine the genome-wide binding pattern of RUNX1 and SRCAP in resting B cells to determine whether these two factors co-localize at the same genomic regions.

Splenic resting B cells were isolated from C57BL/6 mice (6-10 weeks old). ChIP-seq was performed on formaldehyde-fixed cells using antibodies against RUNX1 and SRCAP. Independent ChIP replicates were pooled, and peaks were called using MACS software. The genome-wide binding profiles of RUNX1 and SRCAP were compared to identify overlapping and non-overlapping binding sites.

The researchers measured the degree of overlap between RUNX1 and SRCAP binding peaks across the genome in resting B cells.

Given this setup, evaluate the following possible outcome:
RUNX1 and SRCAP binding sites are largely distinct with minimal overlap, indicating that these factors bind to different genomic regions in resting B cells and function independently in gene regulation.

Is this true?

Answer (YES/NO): NO